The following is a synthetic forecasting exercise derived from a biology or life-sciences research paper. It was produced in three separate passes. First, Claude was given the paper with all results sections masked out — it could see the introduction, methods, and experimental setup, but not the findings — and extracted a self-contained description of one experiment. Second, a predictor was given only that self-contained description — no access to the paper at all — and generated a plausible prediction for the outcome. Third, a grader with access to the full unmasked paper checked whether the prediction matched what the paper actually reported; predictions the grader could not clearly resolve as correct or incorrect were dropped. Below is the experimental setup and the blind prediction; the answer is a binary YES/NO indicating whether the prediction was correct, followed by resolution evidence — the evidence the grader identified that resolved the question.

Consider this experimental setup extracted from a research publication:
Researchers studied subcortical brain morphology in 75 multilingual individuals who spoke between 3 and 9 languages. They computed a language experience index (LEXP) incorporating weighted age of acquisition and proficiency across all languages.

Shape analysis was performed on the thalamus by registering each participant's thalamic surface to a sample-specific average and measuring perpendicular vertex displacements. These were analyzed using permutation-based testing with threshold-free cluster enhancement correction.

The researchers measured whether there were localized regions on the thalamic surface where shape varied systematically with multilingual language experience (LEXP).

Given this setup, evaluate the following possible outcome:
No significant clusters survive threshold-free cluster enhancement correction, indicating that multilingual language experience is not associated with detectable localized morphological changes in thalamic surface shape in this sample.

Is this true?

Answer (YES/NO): YES